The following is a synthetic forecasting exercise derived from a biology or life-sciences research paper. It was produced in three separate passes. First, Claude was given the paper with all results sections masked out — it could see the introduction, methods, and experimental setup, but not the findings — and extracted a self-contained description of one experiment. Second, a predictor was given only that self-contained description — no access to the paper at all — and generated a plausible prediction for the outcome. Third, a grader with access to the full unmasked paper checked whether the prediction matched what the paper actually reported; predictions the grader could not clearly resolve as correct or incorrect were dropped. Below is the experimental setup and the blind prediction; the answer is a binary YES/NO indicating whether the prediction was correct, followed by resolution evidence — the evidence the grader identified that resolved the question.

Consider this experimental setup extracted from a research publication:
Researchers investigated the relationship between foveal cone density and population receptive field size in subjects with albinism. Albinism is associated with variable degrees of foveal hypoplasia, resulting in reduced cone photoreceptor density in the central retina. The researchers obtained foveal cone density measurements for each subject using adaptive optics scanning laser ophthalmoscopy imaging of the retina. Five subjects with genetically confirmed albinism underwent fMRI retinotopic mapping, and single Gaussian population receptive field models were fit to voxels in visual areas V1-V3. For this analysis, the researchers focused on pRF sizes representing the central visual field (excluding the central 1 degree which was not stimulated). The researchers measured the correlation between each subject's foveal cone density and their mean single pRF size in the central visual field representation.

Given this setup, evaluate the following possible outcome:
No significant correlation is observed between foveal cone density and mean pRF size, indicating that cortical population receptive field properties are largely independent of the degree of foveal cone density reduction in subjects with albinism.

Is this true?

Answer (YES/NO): NO